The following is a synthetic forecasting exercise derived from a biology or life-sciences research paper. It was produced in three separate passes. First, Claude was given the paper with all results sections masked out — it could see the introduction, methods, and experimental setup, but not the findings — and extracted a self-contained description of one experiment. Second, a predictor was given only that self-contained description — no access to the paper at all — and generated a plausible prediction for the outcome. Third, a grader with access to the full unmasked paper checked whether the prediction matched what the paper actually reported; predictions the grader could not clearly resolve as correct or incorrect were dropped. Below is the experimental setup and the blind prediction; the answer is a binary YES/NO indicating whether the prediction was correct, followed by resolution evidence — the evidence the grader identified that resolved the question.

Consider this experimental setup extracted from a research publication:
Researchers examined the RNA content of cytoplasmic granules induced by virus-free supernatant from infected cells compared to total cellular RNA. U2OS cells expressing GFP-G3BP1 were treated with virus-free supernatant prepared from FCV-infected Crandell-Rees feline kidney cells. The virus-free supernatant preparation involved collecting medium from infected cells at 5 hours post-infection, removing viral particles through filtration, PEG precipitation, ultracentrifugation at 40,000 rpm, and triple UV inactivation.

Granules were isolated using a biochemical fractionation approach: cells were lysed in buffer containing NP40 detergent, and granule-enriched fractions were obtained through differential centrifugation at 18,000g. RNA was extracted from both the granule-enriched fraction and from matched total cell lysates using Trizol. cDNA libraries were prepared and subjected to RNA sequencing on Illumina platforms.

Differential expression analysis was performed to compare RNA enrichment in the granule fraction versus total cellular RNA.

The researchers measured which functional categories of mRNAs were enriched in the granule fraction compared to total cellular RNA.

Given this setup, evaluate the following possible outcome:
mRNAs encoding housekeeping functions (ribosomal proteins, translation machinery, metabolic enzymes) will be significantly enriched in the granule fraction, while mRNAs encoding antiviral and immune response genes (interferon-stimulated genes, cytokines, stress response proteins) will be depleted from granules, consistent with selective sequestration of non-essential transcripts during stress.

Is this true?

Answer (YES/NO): NO